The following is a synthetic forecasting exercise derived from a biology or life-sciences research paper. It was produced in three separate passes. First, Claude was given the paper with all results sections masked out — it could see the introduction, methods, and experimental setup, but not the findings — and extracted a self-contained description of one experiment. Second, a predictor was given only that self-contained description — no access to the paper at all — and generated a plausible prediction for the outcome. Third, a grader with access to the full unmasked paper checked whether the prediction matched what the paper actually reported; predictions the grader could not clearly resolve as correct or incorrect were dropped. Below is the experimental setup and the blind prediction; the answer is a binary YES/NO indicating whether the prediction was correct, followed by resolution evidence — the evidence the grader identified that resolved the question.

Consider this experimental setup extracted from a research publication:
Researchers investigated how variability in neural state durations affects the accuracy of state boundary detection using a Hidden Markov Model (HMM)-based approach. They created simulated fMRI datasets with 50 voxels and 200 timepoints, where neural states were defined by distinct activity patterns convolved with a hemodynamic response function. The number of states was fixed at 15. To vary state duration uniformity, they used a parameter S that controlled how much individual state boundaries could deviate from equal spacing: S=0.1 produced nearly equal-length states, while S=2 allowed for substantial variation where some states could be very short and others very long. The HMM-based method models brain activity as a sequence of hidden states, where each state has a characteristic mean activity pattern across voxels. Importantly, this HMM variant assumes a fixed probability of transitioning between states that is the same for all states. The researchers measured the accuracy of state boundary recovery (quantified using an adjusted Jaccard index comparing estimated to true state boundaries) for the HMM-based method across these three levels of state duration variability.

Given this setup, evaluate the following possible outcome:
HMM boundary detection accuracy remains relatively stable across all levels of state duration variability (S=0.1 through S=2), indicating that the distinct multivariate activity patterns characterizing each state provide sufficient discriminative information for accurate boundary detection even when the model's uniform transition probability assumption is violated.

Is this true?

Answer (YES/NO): NO